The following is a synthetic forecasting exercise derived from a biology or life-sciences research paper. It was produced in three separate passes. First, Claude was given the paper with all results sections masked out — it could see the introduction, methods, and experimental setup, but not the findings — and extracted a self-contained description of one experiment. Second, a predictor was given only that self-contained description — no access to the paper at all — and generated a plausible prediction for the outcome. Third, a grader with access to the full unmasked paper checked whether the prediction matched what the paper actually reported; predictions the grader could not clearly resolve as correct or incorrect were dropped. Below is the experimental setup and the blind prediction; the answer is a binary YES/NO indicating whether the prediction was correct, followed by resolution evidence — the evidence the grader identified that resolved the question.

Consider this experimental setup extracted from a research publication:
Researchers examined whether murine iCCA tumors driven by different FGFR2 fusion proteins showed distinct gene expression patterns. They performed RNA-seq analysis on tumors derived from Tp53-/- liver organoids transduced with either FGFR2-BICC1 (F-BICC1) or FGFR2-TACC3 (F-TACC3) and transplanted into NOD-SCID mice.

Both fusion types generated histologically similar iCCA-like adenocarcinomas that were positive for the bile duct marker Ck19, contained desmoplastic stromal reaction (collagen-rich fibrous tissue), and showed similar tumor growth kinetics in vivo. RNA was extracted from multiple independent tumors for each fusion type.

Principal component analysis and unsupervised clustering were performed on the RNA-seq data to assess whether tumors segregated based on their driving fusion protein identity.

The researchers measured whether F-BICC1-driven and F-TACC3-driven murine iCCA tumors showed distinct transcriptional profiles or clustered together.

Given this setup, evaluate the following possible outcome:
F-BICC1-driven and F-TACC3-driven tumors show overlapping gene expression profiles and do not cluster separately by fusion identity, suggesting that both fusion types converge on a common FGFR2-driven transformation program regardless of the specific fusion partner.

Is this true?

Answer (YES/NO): NO